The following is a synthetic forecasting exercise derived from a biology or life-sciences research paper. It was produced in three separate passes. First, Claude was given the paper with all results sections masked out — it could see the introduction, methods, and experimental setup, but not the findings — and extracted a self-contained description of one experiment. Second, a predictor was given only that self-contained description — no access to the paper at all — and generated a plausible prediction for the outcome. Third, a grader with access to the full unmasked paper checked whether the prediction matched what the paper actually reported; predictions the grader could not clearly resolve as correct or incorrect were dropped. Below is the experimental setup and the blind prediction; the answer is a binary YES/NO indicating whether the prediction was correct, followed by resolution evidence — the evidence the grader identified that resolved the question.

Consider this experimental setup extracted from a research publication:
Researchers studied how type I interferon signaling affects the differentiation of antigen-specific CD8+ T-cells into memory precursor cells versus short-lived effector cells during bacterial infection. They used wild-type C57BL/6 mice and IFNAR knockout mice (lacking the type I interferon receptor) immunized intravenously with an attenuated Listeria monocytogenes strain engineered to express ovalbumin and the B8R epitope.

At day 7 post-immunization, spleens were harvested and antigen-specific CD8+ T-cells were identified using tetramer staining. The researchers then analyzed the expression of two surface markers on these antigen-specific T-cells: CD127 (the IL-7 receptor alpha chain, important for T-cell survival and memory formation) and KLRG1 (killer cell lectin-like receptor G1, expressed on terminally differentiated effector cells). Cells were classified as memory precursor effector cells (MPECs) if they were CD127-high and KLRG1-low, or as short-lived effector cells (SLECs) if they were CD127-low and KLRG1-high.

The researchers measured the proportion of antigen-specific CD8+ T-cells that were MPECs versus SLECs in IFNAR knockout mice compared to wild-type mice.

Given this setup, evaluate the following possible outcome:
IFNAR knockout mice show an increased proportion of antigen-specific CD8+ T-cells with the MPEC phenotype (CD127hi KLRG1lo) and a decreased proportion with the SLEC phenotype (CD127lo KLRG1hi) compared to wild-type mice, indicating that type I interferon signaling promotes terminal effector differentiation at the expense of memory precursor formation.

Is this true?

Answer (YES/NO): NO